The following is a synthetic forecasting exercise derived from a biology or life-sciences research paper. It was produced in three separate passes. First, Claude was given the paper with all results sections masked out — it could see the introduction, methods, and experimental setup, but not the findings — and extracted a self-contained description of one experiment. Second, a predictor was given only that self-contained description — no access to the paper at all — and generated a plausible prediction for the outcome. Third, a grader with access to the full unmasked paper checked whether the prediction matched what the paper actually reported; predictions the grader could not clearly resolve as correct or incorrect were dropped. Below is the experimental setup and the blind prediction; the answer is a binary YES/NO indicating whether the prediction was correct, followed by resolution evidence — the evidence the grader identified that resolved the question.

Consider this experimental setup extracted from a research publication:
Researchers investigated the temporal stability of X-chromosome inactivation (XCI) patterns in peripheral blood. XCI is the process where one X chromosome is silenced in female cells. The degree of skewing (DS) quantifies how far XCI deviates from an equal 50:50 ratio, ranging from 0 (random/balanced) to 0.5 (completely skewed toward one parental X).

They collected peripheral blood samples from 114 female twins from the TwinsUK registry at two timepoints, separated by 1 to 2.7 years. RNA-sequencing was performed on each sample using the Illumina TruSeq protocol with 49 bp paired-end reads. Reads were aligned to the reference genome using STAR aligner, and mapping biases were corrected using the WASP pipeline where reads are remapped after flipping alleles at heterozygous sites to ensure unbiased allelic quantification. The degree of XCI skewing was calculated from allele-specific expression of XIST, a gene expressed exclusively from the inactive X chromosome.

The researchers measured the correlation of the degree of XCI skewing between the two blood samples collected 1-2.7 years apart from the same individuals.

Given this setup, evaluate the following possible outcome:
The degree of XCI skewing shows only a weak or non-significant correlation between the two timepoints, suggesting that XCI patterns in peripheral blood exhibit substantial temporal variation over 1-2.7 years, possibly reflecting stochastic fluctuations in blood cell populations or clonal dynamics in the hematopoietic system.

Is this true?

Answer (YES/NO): NO